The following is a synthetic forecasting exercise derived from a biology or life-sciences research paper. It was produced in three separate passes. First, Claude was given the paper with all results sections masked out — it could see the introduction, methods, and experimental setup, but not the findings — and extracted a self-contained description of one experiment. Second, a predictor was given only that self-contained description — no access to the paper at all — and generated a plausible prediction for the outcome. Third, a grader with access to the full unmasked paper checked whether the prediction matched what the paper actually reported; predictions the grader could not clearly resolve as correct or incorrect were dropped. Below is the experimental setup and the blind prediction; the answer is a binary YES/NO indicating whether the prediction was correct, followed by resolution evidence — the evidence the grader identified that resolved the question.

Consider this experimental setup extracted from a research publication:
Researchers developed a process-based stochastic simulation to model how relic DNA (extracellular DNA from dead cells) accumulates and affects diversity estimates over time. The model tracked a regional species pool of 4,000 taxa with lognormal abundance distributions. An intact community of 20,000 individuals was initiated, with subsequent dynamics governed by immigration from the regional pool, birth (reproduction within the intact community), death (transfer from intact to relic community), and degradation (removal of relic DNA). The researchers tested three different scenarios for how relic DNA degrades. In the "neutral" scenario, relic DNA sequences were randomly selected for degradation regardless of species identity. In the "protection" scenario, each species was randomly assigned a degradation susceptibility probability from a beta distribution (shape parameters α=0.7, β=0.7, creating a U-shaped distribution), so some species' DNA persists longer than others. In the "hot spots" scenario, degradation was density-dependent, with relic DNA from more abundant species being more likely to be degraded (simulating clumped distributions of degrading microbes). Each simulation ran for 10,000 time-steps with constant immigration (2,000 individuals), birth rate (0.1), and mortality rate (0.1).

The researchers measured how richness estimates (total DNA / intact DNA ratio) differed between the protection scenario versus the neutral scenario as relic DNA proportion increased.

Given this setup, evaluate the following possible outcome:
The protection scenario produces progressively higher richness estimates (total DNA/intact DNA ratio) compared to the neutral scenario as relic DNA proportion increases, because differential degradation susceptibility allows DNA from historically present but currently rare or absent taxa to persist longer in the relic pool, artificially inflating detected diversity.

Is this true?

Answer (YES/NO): NO